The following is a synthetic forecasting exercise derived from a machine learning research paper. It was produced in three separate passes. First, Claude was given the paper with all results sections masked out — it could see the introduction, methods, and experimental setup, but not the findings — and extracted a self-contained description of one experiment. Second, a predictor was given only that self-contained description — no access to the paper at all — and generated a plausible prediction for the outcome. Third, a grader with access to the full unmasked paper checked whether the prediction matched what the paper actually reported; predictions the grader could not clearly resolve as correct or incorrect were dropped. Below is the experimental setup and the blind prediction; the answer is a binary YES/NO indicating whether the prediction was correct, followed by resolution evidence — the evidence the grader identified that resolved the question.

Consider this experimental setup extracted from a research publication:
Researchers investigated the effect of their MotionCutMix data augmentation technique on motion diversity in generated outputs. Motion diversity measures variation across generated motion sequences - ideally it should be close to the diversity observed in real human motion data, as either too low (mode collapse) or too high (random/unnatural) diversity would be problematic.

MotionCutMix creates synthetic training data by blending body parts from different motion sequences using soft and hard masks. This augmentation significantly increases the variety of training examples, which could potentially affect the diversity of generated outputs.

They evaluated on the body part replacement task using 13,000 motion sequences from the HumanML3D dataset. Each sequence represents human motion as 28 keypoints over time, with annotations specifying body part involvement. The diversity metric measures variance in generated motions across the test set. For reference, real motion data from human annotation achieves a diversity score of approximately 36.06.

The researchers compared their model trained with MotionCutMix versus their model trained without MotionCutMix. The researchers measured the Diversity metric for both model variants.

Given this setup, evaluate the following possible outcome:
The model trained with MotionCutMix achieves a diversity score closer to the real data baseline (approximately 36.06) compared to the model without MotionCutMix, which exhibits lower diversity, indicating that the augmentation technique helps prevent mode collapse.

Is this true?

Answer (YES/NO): NO